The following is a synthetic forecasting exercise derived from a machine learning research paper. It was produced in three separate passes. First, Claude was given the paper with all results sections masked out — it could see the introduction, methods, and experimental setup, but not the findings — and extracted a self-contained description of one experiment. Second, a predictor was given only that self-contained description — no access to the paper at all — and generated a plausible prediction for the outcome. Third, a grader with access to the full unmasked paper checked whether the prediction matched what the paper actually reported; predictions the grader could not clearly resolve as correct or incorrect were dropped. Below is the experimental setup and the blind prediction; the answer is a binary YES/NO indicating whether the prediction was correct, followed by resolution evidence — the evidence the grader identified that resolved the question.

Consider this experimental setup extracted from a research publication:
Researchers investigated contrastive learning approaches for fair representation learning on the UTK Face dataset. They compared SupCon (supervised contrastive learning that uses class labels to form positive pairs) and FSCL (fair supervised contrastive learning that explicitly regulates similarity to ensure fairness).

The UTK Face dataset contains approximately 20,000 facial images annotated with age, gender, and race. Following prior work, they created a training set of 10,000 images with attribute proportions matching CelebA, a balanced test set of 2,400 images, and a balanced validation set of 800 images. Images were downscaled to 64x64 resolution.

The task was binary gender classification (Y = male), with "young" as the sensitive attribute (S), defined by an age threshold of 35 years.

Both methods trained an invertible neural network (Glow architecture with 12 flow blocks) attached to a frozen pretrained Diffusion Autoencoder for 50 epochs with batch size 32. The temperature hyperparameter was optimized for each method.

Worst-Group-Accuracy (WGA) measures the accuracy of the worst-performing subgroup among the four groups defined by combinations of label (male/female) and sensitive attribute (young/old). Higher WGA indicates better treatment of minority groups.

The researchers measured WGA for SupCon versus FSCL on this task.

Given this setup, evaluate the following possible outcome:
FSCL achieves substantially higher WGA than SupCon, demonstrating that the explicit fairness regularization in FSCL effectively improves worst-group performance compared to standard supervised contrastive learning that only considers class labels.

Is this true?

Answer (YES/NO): NO